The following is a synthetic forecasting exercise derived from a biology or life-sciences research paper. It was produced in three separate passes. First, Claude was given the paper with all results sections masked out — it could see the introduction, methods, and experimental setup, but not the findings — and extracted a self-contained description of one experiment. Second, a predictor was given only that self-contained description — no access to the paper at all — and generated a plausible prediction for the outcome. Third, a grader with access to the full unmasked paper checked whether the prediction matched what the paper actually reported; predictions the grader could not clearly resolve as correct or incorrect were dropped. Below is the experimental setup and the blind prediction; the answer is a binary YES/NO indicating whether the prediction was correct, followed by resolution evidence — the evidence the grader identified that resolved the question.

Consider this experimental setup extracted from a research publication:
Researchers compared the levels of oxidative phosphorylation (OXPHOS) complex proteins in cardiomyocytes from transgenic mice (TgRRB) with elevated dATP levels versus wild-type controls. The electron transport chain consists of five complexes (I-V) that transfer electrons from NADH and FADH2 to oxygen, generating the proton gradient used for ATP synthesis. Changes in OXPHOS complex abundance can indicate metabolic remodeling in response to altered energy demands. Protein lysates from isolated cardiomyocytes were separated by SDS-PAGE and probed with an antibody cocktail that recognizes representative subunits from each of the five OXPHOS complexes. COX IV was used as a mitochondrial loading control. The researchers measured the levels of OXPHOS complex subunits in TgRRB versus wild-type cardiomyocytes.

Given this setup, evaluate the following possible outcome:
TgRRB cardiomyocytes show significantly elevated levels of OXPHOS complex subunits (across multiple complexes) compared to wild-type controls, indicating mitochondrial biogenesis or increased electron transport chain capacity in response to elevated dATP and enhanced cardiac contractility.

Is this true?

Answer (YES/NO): YES